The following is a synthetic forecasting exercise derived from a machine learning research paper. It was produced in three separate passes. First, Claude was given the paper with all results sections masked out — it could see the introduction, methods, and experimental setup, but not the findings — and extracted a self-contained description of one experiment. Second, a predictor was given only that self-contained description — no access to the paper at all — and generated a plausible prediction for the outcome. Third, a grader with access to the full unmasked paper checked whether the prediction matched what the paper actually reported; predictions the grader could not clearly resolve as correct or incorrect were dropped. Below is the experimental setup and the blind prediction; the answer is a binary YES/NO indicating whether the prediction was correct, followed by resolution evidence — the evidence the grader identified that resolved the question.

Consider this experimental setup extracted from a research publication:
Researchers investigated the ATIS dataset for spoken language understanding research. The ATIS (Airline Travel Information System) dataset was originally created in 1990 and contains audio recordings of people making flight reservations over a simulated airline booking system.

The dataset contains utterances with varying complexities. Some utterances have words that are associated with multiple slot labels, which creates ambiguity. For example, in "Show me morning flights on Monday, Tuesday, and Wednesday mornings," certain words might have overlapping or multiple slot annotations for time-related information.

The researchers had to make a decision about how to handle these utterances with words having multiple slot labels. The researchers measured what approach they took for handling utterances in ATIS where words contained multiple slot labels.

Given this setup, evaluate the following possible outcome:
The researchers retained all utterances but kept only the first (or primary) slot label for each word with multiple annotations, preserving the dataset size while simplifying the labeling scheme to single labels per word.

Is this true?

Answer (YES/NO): NO